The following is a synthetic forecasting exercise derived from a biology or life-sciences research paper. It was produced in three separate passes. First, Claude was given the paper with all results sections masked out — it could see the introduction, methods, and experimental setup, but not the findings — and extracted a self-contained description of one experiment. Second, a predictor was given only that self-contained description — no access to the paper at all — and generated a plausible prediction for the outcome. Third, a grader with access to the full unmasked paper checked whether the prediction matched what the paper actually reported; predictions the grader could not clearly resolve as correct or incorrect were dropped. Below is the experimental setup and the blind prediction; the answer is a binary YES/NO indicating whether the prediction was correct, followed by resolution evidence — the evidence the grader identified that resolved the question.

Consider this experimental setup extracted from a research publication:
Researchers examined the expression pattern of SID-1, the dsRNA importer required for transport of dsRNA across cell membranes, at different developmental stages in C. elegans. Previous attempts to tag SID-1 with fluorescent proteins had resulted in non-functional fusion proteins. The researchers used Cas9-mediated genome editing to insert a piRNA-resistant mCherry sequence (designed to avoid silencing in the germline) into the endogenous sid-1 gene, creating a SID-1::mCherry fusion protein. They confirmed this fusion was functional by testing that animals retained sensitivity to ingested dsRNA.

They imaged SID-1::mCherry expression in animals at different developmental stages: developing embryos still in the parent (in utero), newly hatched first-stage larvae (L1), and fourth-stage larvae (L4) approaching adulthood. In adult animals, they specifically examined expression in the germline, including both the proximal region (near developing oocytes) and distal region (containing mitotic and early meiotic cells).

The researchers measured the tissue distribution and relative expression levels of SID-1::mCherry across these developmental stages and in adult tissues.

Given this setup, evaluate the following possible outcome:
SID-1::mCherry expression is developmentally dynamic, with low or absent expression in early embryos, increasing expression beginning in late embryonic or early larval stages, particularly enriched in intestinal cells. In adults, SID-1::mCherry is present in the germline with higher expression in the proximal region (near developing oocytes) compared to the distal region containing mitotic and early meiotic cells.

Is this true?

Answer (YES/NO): NO